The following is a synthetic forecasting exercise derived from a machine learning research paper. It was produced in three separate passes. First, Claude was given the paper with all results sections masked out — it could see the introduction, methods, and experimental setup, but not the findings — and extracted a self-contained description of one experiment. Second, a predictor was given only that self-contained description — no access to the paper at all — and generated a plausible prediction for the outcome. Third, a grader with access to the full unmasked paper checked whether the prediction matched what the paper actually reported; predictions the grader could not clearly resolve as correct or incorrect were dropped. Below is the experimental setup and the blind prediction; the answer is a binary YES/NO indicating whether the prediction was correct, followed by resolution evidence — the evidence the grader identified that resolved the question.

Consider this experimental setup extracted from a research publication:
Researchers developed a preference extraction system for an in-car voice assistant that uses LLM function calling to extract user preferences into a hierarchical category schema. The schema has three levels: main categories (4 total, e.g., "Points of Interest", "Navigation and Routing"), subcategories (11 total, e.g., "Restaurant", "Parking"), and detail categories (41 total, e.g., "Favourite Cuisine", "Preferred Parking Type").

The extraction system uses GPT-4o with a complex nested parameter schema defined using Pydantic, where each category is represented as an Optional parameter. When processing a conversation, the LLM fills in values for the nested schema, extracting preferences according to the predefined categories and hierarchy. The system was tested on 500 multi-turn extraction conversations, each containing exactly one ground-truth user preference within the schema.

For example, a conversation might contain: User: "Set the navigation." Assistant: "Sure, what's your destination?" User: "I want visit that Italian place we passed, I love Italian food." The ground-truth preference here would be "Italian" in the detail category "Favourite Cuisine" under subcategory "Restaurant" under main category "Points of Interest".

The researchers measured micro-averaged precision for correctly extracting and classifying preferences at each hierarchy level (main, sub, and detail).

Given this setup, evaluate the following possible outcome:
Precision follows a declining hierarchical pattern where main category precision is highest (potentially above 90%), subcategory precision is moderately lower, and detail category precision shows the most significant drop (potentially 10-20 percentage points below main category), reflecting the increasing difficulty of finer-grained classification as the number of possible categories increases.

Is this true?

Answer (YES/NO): YES